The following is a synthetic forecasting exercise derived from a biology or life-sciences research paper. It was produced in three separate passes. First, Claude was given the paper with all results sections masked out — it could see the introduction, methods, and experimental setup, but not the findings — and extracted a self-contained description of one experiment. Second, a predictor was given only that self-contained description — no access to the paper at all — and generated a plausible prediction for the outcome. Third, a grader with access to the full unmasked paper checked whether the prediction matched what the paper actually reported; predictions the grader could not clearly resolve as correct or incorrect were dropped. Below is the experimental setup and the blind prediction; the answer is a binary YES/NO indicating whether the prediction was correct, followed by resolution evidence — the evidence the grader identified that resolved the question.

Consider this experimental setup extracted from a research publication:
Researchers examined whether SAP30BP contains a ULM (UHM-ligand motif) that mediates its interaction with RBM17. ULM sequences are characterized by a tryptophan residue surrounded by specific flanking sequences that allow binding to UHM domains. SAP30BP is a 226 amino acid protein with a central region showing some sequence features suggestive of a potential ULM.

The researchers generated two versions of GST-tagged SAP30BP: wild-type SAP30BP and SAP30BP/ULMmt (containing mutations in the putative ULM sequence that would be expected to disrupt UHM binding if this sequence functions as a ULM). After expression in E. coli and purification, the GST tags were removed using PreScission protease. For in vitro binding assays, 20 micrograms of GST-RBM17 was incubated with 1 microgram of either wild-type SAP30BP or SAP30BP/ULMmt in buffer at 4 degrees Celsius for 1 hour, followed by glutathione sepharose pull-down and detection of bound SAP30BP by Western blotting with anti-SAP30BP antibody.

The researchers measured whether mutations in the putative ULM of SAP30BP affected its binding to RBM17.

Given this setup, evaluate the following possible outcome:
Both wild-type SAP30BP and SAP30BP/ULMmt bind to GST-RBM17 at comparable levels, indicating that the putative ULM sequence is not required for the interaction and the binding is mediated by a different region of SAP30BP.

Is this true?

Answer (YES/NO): NO